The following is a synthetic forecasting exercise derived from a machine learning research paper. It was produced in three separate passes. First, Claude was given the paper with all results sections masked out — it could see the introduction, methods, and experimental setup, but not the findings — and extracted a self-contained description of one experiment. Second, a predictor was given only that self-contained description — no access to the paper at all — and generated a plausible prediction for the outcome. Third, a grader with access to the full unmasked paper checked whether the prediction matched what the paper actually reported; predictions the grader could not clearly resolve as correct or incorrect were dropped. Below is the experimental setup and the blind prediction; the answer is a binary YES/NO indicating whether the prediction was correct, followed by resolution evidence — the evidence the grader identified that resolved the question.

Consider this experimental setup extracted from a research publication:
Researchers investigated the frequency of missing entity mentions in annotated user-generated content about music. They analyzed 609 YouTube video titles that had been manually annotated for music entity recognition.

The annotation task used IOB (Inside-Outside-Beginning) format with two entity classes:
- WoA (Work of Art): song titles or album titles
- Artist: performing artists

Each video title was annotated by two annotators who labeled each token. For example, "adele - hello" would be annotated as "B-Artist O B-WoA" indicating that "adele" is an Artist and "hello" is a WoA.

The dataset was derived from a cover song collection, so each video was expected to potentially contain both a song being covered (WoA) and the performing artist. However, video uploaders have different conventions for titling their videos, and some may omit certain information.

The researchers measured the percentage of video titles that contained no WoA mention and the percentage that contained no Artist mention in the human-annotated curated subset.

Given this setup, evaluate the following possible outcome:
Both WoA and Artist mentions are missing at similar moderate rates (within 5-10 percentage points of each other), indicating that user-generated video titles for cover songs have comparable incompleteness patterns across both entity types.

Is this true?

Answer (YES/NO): NO